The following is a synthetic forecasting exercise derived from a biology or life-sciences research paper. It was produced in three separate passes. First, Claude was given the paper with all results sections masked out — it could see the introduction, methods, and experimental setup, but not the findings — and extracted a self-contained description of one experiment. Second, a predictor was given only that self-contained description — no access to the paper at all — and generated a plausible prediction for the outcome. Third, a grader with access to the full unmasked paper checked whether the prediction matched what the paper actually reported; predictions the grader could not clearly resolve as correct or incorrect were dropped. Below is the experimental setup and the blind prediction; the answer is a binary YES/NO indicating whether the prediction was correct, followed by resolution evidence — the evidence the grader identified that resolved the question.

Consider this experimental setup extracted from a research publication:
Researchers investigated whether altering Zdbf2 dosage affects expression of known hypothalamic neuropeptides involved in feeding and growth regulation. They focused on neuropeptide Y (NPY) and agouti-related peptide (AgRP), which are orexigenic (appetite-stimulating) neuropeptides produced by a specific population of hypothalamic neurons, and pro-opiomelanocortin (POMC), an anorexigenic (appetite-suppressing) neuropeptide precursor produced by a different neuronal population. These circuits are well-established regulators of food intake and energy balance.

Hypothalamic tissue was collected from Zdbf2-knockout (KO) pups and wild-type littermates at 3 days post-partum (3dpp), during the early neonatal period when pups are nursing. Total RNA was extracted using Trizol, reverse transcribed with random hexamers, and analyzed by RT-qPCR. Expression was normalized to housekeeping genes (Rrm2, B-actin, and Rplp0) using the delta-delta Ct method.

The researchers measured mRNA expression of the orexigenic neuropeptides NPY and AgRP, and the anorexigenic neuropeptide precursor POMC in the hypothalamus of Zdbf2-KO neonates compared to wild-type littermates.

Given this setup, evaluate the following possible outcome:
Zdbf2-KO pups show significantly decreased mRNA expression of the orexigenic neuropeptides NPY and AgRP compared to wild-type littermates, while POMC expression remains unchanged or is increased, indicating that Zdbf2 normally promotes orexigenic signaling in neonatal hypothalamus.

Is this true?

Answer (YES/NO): NO